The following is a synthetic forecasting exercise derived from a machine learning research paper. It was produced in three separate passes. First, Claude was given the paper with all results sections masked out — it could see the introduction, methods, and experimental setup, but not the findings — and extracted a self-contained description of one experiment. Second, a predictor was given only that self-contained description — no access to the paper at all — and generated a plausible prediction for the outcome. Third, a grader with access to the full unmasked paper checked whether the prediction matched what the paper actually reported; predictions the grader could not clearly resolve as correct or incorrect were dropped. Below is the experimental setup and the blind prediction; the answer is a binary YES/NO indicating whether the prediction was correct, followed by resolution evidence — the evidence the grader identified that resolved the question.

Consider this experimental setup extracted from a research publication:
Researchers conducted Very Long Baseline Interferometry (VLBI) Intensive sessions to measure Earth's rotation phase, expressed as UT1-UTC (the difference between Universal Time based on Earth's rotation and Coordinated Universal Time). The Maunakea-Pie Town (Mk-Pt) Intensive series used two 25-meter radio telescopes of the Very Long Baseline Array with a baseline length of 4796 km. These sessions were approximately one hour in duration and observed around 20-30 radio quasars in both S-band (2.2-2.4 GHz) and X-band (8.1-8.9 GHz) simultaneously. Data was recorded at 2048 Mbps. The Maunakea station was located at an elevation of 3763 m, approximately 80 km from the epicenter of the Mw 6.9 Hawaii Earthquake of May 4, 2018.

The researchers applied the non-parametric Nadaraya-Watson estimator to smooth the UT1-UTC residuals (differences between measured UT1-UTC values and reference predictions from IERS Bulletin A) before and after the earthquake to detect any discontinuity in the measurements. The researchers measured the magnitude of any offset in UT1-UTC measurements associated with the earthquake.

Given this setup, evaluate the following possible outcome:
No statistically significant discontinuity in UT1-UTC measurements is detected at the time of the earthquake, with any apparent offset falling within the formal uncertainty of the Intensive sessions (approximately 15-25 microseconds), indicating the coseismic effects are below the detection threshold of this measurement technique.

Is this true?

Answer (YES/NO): NO